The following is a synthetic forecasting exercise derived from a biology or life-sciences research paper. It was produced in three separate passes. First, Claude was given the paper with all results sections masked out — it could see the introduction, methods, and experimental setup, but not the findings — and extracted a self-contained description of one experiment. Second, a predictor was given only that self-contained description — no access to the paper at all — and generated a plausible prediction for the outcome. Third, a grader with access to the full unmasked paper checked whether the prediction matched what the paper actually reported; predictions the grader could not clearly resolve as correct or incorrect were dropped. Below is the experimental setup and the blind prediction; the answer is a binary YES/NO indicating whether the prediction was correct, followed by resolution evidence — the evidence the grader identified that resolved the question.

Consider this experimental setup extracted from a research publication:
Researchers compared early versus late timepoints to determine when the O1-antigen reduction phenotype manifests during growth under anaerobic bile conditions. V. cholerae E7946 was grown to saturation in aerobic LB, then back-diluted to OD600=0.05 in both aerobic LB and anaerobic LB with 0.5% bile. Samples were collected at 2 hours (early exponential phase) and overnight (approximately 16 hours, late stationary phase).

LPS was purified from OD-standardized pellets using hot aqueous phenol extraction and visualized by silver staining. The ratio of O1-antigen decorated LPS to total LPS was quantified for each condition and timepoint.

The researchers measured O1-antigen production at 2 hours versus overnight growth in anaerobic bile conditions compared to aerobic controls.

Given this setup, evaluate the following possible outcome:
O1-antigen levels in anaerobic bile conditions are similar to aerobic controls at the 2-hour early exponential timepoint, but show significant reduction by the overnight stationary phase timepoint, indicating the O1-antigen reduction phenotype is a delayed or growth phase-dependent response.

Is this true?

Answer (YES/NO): NO